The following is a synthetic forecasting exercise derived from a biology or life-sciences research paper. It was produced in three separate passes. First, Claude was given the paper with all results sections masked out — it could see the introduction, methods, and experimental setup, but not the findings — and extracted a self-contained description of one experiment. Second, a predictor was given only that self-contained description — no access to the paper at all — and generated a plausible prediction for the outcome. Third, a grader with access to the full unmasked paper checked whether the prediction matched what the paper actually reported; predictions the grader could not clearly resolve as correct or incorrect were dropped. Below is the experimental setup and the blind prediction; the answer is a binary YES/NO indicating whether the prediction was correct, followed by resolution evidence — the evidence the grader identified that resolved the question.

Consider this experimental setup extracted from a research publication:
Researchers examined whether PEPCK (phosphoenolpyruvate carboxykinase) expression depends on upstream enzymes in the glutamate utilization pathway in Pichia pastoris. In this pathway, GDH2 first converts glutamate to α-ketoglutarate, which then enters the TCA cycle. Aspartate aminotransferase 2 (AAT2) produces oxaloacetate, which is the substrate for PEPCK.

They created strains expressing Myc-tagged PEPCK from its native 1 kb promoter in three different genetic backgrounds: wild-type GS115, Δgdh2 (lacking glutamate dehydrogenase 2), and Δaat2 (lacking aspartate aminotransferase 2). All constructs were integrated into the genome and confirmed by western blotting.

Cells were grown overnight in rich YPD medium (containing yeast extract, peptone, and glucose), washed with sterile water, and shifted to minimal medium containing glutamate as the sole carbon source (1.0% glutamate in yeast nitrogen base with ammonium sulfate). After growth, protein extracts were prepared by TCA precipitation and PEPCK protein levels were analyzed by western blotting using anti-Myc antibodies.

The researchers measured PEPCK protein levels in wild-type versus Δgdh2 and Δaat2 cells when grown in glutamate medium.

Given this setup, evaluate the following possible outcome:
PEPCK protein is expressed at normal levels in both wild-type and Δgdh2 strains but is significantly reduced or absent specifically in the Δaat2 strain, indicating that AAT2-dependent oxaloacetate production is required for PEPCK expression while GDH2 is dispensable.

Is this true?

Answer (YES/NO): NO